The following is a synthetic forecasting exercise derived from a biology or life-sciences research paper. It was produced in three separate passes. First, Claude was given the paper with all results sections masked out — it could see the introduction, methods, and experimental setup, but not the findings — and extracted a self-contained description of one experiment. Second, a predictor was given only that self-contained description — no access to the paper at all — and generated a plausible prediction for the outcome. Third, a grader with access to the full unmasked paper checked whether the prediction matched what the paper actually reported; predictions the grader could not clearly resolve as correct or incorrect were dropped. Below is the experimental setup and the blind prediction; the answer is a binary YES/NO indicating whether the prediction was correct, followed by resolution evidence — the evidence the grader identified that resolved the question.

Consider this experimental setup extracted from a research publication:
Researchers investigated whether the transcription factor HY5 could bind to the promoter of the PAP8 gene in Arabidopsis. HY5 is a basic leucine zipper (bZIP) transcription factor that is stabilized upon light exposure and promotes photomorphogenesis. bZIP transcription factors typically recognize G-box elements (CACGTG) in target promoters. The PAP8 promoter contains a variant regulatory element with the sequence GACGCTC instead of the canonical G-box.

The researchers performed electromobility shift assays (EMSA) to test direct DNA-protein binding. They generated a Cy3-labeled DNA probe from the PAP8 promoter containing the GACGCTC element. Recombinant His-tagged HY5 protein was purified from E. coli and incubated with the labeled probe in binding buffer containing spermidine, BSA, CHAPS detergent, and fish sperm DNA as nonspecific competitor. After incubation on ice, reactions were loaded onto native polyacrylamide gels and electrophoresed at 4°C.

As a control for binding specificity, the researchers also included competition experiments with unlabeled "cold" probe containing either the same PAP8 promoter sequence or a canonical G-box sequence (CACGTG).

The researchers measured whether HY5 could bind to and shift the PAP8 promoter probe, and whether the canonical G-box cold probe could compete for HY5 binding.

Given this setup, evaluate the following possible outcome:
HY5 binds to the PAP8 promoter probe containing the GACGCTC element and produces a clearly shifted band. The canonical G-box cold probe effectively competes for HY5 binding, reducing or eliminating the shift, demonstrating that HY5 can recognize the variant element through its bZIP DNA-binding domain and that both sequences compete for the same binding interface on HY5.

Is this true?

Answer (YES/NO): YES